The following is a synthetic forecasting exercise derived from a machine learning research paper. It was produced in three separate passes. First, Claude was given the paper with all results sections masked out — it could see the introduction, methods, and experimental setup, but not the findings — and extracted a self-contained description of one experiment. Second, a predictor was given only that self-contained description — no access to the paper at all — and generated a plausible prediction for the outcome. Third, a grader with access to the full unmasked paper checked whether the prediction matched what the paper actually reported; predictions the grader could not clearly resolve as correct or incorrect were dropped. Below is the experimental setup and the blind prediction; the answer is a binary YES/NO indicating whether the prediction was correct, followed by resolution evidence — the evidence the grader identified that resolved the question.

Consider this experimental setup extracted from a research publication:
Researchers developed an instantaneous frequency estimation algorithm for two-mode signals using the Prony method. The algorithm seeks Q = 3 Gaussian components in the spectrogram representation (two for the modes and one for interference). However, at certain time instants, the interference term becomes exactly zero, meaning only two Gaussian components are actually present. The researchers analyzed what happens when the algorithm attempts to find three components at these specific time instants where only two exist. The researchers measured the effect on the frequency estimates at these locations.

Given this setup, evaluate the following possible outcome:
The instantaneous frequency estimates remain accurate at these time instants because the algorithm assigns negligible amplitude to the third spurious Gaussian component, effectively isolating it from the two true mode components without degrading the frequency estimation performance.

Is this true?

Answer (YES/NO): NO